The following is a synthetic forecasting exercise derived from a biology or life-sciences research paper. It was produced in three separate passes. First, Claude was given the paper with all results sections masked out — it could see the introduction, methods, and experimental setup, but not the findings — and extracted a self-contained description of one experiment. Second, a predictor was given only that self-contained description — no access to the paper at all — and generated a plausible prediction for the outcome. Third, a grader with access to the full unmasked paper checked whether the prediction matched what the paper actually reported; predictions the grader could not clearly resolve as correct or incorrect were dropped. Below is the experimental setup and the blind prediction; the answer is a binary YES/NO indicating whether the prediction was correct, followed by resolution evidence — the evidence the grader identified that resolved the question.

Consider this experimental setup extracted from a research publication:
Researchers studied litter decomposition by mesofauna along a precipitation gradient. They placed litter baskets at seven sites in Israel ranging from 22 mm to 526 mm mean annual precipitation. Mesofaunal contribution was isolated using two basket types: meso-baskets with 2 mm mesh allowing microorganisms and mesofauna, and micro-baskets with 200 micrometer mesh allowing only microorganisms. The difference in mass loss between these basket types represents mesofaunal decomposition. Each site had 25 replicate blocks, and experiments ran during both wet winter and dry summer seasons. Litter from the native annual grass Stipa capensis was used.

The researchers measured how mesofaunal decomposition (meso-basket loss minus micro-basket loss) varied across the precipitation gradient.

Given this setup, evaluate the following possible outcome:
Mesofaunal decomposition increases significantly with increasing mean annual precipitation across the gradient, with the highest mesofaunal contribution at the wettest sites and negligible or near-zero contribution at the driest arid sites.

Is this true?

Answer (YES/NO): NO